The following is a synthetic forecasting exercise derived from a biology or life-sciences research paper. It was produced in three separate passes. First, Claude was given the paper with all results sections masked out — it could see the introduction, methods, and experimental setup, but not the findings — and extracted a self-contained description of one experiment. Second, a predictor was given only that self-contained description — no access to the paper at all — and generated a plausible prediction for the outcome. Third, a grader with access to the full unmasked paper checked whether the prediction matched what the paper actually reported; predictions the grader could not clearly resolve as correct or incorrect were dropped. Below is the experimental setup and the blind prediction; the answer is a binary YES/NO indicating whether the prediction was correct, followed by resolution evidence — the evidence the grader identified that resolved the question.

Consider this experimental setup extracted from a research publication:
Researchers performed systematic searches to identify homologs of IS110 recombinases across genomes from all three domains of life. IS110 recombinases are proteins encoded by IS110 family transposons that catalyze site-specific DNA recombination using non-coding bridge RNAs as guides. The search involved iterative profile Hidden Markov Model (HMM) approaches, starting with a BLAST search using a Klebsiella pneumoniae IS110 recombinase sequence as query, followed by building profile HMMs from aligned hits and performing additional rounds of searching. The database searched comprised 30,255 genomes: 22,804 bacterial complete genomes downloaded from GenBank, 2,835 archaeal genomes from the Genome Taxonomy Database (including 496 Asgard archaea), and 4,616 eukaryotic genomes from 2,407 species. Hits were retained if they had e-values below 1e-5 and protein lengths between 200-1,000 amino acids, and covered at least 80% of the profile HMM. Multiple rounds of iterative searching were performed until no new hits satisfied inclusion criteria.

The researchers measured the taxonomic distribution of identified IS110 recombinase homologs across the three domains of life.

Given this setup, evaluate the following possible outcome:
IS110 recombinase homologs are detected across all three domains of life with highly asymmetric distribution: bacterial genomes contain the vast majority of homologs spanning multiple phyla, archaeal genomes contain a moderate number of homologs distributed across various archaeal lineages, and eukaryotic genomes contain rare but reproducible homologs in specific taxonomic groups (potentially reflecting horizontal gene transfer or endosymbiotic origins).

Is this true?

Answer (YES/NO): NO